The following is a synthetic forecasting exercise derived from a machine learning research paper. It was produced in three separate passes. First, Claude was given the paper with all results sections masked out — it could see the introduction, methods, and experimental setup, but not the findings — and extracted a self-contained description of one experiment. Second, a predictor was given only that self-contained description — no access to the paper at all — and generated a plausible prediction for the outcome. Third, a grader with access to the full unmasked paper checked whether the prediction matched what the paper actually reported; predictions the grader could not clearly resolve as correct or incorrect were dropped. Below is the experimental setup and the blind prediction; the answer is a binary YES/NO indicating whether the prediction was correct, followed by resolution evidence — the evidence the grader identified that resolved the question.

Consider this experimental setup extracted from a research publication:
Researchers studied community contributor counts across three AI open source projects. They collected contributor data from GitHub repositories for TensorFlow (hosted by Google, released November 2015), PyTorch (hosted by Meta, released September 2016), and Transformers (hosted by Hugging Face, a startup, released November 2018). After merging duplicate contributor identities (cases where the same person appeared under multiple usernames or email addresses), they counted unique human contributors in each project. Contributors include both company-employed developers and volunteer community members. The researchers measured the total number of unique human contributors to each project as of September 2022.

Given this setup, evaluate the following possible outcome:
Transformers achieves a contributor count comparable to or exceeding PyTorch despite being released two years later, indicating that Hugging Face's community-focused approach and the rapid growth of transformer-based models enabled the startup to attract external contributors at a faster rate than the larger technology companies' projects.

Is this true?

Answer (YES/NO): NO